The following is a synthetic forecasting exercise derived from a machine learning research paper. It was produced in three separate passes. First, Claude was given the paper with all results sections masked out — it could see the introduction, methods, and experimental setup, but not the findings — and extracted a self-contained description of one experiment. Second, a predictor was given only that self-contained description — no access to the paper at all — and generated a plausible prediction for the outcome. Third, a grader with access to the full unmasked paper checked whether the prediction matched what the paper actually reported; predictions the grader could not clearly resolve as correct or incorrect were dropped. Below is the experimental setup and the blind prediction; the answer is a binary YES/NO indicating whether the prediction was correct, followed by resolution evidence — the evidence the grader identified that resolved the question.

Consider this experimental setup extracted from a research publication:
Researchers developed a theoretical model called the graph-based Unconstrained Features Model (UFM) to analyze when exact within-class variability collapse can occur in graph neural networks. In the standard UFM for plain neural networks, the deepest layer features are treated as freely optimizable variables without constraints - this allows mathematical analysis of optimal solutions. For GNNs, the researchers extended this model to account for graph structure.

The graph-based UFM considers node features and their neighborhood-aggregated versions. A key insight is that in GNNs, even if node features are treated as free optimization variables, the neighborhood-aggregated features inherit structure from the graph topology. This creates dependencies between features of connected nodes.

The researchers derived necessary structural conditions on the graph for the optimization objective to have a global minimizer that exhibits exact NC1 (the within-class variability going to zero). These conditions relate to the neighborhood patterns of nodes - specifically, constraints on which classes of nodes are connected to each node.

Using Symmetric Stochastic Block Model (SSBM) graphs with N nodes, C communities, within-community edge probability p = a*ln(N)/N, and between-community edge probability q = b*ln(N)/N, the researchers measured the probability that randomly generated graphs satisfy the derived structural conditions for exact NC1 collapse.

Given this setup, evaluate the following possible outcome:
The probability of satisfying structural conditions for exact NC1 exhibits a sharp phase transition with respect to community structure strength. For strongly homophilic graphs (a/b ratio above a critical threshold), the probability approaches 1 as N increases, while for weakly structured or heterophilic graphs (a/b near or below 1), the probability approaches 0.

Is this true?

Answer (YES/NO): NO